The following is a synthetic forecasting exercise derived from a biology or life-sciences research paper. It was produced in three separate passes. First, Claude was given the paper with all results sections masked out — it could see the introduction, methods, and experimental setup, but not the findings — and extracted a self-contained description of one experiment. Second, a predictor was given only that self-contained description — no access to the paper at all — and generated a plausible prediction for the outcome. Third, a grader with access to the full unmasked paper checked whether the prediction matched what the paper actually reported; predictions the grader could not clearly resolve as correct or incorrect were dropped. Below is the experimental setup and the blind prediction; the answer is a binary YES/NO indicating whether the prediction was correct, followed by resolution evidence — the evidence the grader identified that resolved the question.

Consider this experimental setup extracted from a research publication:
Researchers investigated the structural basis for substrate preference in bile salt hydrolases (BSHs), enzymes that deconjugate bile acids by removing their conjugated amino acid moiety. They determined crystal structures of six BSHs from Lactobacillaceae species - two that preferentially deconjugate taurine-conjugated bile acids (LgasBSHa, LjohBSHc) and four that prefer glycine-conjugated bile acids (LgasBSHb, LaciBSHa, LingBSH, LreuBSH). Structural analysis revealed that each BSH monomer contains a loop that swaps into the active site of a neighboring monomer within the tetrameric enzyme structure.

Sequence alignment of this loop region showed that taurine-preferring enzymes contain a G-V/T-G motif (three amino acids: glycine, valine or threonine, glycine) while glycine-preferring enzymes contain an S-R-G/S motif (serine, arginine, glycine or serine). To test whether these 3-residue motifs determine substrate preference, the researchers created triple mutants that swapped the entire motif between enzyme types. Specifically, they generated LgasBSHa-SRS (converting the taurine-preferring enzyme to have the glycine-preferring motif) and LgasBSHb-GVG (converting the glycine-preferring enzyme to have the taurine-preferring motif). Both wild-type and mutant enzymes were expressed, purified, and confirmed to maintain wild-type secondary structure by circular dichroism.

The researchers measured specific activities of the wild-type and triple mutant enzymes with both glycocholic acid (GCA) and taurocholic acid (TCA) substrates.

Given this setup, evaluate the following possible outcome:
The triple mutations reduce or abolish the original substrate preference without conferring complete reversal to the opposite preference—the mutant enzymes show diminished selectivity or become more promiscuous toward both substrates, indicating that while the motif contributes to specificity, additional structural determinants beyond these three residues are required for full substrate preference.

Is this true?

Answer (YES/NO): YES